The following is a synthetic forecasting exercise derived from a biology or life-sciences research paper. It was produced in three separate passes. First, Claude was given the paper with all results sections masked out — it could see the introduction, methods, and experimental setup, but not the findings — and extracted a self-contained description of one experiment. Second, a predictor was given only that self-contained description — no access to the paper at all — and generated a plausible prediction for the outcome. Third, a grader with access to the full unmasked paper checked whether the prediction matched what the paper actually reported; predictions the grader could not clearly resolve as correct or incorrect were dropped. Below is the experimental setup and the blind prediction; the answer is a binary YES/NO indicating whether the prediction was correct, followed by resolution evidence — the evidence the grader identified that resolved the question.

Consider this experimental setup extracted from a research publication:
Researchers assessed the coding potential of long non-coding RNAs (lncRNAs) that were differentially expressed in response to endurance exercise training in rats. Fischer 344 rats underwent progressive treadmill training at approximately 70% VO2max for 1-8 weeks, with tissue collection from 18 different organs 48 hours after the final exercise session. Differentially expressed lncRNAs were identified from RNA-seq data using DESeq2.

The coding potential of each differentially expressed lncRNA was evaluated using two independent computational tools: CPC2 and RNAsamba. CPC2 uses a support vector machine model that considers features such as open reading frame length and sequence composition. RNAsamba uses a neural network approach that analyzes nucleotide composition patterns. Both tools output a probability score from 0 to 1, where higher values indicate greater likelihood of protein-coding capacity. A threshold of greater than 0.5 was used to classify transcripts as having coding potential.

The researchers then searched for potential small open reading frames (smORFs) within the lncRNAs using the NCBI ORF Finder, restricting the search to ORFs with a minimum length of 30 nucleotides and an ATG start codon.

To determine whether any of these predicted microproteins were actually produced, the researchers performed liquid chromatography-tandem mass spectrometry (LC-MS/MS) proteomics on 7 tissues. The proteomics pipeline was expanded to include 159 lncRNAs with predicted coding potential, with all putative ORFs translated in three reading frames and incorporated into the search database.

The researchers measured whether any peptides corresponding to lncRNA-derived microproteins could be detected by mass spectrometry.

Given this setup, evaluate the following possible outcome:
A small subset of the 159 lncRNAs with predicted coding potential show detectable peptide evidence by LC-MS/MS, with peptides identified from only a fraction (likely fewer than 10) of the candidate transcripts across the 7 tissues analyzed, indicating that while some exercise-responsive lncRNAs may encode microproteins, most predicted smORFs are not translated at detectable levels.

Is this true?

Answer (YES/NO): NO